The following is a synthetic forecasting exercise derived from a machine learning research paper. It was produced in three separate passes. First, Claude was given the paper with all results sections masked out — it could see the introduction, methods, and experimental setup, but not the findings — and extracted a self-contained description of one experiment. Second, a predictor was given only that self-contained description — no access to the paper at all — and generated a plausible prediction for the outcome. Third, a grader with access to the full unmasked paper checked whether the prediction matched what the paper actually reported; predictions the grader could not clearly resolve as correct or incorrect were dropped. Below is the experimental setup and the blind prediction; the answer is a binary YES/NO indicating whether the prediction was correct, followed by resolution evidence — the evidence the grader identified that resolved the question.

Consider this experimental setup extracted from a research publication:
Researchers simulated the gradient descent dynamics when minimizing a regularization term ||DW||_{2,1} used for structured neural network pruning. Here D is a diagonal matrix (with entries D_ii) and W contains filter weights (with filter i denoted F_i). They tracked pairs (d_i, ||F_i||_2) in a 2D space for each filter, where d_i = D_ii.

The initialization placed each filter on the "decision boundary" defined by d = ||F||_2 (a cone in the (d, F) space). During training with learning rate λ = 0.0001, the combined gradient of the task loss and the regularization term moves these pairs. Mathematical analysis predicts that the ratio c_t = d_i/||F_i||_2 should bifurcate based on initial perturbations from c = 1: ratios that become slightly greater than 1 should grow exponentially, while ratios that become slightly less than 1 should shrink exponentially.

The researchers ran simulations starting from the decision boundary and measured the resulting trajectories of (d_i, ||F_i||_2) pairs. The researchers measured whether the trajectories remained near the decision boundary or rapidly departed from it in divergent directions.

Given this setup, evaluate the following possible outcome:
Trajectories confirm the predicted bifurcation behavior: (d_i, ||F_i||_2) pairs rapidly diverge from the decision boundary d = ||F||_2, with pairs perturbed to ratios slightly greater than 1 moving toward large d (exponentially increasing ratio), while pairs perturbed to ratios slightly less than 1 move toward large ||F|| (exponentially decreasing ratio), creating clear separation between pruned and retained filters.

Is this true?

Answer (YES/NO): NO